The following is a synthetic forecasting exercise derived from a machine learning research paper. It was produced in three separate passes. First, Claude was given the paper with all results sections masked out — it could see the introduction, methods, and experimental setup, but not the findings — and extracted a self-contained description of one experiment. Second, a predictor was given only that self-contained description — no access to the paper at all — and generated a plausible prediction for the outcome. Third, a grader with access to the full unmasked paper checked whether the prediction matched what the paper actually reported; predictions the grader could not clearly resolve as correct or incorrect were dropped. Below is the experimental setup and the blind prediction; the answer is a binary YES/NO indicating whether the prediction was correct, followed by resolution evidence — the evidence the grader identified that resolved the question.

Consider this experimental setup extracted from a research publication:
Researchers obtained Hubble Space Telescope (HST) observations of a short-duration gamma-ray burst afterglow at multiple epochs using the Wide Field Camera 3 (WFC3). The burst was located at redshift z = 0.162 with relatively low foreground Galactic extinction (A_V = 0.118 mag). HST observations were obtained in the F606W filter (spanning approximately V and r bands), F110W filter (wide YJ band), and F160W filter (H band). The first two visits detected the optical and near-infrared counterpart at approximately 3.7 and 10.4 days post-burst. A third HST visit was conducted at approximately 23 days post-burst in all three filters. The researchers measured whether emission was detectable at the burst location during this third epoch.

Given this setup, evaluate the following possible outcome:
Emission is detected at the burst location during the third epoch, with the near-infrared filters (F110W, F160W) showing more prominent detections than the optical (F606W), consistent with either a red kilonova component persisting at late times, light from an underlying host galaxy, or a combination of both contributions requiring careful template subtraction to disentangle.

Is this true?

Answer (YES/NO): NO